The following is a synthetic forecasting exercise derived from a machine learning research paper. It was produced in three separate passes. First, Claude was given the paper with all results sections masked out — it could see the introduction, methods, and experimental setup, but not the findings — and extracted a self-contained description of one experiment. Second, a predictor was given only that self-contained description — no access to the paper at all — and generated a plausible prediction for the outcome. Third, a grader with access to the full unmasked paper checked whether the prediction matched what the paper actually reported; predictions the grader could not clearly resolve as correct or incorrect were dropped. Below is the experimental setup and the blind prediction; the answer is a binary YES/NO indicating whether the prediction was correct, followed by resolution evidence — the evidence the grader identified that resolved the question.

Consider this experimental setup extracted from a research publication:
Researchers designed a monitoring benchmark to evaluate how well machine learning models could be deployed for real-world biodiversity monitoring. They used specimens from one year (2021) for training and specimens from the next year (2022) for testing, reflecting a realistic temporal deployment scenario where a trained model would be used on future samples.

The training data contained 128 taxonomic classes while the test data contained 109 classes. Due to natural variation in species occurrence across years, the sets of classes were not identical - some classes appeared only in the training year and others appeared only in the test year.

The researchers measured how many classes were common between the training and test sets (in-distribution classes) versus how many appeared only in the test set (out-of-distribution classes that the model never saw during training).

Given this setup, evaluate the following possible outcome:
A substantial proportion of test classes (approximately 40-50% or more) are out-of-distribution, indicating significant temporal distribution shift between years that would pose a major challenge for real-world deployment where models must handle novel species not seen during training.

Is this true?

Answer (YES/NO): NO